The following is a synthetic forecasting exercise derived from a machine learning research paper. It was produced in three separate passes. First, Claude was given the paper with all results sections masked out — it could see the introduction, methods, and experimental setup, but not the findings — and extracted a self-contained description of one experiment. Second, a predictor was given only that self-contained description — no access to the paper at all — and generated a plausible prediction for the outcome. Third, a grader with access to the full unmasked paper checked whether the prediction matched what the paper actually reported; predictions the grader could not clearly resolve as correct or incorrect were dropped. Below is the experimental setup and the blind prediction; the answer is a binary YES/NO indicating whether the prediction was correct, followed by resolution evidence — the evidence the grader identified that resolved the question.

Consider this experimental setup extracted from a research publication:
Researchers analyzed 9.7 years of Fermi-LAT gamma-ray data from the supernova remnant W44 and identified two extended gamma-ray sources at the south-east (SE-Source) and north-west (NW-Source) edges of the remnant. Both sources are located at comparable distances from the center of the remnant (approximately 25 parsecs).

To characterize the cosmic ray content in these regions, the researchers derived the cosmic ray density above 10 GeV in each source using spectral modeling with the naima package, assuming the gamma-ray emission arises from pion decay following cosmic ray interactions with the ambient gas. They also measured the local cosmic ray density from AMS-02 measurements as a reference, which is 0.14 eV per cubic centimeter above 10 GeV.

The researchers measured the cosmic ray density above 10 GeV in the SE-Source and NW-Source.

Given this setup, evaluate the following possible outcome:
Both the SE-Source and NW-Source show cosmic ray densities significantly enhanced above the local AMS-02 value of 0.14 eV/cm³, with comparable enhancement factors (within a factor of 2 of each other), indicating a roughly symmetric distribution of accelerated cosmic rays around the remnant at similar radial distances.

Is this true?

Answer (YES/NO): NO